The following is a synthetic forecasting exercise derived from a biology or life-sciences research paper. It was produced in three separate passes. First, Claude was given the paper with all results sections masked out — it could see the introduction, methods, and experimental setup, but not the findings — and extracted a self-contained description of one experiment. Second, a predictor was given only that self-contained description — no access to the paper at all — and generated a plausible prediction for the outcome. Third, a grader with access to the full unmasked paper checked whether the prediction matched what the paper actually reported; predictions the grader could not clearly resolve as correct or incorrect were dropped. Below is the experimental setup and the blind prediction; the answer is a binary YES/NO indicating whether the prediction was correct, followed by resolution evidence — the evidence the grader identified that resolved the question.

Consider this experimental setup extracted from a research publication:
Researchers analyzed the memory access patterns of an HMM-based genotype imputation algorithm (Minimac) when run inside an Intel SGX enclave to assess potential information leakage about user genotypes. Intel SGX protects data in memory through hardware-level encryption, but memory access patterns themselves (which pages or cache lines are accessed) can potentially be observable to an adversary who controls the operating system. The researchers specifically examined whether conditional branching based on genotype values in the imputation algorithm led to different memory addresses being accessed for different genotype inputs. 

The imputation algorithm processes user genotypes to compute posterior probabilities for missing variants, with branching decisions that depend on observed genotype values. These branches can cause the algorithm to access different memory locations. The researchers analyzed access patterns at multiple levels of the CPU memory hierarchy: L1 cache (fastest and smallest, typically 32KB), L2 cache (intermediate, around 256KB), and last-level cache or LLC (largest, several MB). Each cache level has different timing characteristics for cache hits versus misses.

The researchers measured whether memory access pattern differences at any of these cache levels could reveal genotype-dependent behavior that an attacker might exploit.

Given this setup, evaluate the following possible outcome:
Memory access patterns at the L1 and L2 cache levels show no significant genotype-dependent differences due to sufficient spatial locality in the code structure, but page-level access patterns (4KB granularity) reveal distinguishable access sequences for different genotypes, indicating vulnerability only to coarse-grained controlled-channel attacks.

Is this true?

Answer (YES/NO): NO